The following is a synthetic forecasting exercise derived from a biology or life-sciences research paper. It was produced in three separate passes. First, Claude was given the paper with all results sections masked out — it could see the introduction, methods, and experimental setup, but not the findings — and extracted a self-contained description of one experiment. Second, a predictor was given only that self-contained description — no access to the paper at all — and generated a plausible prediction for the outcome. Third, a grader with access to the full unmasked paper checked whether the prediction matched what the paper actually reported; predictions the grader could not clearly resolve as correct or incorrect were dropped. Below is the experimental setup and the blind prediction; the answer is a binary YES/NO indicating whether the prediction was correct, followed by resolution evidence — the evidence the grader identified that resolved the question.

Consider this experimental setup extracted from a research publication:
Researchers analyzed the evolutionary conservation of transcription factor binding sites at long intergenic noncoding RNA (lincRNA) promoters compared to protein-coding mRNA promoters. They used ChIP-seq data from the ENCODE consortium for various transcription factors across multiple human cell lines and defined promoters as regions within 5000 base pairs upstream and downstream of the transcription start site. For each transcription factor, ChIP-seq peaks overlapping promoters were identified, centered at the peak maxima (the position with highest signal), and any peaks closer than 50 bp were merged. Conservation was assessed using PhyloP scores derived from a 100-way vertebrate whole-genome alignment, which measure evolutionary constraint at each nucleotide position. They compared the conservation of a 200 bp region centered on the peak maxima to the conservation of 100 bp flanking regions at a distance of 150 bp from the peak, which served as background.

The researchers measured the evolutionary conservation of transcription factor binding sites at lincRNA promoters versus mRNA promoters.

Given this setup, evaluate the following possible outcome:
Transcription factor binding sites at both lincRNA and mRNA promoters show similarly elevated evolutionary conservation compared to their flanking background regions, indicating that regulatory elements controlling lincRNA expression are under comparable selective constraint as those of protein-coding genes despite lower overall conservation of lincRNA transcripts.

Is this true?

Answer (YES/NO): NO